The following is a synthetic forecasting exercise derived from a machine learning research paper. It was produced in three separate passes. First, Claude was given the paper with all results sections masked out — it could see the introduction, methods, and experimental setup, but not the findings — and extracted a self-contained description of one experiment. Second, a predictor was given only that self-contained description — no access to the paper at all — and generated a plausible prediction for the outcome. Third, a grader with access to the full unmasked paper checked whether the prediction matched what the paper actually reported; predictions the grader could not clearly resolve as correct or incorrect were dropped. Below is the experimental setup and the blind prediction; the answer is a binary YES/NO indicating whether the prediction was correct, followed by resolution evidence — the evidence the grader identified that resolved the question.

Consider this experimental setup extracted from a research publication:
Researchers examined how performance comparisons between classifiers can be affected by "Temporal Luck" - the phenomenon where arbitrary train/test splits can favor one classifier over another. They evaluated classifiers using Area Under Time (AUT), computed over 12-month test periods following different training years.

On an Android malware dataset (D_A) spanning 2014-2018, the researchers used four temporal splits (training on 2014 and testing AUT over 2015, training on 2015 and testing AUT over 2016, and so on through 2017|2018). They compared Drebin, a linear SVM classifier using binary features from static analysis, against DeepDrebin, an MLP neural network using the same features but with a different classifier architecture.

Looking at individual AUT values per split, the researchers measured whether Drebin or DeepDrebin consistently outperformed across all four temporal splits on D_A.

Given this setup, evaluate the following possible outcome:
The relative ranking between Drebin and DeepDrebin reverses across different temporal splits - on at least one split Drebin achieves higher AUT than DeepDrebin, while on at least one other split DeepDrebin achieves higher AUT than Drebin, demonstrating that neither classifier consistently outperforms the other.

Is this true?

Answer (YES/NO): YES